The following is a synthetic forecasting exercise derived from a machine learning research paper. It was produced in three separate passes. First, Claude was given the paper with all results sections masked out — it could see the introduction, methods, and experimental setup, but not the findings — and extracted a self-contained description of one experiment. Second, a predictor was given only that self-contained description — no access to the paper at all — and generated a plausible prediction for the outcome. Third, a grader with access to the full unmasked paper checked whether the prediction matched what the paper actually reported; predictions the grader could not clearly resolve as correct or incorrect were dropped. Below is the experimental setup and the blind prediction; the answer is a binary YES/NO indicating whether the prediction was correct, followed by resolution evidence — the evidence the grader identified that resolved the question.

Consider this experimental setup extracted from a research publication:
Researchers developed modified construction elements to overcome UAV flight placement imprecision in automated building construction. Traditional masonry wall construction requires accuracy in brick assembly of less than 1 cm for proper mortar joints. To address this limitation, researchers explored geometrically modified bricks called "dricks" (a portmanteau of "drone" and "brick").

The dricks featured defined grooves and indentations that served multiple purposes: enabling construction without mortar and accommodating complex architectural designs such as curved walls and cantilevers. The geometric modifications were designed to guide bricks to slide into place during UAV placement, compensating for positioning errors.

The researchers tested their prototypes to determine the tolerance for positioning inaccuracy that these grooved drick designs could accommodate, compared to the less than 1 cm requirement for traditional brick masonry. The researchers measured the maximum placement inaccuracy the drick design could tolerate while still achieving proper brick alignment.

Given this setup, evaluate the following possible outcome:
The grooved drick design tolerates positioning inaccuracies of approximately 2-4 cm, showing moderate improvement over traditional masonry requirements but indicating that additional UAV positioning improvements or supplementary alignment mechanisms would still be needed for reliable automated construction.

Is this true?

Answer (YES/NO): NO